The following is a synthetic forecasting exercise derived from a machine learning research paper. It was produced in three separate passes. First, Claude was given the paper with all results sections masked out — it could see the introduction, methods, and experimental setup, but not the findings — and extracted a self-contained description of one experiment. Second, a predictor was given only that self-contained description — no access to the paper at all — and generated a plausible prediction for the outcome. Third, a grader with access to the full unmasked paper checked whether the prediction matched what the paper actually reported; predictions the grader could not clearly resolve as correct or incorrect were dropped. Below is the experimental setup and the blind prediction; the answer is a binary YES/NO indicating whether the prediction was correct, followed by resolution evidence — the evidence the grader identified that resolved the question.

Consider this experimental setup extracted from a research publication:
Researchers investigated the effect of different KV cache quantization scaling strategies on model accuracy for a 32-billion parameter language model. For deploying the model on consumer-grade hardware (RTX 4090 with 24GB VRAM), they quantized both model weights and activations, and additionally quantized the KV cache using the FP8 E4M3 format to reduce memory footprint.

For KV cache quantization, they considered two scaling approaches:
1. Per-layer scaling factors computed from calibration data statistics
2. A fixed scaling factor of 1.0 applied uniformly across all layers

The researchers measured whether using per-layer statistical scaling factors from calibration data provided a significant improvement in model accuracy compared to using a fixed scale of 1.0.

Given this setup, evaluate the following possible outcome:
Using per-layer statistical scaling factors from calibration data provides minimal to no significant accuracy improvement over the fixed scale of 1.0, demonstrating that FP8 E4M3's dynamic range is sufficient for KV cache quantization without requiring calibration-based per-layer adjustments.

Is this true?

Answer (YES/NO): YES